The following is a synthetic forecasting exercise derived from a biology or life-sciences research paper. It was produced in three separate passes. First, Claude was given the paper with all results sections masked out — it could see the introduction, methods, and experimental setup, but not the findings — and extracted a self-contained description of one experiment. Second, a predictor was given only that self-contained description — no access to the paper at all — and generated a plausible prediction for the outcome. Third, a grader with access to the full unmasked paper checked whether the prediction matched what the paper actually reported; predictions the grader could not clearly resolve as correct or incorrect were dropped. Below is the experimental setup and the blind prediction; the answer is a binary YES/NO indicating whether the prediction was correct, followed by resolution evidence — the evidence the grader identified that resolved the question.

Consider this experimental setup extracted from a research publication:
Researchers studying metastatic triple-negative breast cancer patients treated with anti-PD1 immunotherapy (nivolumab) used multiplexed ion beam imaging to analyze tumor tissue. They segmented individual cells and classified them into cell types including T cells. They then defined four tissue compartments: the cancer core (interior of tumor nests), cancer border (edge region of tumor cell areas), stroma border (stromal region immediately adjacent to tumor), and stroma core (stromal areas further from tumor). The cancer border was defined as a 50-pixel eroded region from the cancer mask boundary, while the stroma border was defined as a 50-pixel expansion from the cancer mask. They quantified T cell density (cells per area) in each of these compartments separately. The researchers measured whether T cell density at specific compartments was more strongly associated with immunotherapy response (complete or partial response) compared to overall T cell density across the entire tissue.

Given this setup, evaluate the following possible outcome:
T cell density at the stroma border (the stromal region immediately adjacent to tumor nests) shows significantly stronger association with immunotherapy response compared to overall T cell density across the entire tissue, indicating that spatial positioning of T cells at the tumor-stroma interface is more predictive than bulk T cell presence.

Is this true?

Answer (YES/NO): NO